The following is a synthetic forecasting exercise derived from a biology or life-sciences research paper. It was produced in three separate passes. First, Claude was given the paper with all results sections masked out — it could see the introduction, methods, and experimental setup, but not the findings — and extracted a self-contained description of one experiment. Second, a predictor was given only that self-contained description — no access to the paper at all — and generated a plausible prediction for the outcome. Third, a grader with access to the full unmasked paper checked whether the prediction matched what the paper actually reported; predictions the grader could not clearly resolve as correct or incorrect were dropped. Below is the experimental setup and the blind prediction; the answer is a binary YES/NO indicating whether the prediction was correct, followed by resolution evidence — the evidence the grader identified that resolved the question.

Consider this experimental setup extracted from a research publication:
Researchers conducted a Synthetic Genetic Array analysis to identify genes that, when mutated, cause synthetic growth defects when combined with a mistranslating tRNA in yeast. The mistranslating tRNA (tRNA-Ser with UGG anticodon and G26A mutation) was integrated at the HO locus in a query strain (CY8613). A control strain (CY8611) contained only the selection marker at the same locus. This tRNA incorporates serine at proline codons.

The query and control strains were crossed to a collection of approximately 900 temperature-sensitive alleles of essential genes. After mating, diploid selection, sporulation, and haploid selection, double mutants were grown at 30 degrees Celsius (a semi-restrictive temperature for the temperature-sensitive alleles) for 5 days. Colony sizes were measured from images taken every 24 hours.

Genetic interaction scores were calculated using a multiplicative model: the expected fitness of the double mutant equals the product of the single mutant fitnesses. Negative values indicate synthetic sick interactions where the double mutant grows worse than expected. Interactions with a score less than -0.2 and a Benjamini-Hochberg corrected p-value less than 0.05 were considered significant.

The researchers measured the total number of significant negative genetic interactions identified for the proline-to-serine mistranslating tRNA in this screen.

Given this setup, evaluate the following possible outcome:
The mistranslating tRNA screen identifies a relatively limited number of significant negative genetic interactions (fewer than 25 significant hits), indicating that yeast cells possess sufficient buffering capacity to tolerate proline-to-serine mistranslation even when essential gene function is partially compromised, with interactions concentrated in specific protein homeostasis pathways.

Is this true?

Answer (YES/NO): NO